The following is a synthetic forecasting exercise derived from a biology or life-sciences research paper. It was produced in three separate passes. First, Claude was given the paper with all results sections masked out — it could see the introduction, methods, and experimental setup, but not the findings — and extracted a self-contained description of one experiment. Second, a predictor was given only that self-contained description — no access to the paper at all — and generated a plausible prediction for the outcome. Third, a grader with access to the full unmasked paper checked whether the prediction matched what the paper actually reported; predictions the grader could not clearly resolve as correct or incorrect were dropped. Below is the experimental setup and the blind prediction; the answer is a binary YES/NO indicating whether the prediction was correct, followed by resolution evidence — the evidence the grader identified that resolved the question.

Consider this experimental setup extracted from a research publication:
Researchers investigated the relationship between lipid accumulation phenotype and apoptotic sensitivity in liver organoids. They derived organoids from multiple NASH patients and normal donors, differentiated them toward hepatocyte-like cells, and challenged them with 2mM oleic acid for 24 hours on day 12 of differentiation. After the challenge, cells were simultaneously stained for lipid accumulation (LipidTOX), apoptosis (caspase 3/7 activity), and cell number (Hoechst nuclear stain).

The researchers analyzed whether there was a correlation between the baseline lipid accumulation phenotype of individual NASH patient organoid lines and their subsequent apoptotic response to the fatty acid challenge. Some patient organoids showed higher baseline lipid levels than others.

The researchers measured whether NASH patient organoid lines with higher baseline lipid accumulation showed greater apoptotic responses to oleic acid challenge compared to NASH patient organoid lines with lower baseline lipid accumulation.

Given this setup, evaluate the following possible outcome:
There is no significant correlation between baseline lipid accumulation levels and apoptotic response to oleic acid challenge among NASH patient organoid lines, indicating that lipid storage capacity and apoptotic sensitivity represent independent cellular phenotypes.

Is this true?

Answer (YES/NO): YES